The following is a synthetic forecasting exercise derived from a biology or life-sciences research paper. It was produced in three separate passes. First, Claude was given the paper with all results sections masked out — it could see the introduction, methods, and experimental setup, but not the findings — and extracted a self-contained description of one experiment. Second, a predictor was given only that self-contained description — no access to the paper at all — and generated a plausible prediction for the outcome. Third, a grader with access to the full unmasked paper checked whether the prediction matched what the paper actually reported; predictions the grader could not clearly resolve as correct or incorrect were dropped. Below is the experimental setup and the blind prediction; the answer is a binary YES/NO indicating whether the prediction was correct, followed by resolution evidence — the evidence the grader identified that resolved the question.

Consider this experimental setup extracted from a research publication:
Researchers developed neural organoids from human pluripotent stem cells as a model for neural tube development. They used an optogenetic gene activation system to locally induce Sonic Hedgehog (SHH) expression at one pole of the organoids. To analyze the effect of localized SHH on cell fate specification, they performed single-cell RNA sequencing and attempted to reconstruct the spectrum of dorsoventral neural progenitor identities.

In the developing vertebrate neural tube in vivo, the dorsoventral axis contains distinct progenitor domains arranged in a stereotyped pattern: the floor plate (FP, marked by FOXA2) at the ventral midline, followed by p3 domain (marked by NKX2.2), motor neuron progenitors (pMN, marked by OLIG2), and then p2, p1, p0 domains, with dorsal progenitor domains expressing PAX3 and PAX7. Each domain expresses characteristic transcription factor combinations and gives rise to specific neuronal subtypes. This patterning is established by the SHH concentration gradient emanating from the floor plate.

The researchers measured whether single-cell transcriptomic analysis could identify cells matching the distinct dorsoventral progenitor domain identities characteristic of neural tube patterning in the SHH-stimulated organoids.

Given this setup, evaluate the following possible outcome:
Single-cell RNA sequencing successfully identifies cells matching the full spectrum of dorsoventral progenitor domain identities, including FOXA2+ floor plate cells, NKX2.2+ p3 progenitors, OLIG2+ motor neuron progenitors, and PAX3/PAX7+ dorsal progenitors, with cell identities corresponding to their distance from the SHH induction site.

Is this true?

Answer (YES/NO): NO